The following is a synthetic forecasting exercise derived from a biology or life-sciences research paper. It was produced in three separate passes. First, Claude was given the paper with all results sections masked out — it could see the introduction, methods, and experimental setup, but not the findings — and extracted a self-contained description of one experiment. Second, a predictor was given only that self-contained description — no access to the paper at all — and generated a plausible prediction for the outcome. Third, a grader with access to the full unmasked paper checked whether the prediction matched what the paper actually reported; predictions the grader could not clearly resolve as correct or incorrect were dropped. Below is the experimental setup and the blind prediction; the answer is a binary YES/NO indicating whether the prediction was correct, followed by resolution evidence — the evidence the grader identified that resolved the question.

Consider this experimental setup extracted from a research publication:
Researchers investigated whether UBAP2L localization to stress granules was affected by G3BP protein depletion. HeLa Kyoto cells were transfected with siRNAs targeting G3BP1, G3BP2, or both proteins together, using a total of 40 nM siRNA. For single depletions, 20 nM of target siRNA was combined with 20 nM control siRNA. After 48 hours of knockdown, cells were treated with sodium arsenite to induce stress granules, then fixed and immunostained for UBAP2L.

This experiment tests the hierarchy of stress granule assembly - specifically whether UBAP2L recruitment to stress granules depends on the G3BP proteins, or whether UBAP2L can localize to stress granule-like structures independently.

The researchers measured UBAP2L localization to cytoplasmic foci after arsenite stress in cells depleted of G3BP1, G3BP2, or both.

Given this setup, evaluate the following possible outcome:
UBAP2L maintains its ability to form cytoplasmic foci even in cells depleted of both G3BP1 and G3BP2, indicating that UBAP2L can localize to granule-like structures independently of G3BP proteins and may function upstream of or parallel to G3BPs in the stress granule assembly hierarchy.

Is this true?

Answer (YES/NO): YES